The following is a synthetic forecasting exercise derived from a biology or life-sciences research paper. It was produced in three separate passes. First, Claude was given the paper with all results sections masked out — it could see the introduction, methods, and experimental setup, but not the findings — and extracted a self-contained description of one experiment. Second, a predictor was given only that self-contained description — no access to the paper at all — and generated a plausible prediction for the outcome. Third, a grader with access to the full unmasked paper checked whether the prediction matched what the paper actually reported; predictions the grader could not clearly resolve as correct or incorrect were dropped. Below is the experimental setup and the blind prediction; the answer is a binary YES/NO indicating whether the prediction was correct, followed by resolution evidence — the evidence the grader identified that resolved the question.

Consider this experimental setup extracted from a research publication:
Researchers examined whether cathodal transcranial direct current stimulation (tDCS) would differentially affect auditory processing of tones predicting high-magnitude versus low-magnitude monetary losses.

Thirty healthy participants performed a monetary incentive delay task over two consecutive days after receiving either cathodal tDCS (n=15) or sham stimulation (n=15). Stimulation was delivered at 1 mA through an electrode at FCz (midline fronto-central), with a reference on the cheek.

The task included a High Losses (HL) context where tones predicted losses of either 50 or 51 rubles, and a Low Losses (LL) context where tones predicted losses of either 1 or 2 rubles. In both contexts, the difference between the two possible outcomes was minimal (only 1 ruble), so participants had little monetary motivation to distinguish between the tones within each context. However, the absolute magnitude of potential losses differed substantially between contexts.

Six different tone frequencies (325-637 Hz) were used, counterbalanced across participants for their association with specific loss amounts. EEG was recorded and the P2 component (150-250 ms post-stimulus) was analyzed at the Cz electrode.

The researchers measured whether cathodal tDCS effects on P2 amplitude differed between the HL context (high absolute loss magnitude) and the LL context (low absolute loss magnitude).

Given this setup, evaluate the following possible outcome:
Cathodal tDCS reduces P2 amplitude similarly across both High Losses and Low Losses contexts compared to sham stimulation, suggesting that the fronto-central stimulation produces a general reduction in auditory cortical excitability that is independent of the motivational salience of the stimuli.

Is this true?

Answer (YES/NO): YES